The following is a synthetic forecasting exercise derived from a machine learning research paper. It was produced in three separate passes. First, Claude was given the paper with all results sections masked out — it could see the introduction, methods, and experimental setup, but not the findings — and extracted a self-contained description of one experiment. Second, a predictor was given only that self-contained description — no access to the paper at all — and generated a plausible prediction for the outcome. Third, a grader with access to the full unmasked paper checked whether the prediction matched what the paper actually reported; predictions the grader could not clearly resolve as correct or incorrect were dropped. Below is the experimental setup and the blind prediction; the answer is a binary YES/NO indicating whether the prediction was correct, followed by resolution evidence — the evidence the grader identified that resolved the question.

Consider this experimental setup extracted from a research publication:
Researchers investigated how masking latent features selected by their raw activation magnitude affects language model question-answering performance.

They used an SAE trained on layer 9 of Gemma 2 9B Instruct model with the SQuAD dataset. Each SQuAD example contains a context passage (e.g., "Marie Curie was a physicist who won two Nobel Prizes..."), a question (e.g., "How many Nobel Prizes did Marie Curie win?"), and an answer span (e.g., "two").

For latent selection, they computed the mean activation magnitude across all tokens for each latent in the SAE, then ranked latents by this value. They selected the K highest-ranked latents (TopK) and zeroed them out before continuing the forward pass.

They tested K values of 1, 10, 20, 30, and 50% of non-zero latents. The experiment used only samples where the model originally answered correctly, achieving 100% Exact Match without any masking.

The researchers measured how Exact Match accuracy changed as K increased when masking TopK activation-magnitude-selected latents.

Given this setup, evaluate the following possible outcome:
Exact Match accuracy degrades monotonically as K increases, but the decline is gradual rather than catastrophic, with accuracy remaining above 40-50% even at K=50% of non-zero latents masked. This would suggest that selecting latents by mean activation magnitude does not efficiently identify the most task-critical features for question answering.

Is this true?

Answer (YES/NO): YES